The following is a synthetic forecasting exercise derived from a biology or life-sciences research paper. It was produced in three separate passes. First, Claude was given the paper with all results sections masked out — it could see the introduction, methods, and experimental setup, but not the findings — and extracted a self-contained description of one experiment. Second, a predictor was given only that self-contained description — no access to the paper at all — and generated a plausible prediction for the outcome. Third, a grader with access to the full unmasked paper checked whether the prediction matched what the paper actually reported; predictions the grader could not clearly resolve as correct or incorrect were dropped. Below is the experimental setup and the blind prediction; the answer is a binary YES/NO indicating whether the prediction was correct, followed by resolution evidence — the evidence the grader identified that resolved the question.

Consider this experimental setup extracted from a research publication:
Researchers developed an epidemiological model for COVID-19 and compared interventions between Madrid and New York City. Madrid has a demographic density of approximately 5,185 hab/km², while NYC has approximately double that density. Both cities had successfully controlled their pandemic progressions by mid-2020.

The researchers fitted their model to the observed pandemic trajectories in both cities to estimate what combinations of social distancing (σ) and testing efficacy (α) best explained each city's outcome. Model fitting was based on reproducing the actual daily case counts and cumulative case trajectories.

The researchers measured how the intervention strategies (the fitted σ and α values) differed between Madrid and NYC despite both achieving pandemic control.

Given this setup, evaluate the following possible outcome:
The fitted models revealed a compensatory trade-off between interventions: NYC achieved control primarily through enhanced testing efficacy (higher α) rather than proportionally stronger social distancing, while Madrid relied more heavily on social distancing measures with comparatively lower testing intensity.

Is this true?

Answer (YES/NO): YES